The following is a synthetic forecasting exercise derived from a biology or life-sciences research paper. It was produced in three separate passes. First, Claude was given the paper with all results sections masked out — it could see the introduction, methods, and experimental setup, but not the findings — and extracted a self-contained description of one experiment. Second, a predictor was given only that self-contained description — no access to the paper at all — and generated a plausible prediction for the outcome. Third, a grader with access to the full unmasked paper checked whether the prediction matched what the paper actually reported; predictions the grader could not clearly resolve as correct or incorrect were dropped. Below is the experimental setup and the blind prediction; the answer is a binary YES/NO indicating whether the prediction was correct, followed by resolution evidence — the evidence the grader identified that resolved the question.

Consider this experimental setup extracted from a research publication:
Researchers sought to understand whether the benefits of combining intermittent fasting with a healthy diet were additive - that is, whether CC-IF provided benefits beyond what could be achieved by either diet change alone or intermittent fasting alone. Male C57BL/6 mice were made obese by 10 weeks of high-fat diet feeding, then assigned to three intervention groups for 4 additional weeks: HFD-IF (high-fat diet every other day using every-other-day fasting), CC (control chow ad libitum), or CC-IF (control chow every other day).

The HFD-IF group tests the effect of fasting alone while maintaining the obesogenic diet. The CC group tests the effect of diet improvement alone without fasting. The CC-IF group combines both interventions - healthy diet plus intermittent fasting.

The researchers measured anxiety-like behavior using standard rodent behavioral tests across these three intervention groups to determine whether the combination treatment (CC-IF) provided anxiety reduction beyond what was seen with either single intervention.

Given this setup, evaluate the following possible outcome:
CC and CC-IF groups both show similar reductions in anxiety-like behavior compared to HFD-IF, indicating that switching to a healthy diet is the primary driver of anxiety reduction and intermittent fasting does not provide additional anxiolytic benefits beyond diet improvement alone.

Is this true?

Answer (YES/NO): NO